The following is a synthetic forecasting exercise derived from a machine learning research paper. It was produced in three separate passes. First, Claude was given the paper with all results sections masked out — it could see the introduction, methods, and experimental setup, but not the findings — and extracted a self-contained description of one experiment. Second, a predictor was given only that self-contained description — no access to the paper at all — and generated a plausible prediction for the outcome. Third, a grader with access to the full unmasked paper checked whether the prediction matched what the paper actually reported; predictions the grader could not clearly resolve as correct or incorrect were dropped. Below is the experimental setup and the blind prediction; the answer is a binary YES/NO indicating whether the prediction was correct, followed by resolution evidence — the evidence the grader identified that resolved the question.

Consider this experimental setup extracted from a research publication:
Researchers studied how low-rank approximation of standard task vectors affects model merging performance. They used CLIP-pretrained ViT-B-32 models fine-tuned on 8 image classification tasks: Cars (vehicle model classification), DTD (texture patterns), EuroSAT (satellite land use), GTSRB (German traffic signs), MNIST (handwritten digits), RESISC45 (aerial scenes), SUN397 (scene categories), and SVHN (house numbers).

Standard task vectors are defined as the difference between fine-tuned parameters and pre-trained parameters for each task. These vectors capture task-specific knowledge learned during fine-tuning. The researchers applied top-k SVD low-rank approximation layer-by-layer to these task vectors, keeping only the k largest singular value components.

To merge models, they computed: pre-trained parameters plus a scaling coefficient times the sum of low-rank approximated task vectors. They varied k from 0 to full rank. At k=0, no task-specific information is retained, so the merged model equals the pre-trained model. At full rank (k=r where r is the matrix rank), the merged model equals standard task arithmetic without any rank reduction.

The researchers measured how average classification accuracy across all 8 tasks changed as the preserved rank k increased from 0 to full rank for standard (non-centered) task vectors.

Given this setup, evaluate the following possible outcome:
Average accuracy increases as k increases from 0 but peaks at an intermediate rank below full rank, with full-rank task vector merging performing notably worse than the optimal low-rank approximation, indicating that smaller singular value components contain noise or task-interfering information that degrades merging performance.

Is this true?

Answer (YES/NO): NO